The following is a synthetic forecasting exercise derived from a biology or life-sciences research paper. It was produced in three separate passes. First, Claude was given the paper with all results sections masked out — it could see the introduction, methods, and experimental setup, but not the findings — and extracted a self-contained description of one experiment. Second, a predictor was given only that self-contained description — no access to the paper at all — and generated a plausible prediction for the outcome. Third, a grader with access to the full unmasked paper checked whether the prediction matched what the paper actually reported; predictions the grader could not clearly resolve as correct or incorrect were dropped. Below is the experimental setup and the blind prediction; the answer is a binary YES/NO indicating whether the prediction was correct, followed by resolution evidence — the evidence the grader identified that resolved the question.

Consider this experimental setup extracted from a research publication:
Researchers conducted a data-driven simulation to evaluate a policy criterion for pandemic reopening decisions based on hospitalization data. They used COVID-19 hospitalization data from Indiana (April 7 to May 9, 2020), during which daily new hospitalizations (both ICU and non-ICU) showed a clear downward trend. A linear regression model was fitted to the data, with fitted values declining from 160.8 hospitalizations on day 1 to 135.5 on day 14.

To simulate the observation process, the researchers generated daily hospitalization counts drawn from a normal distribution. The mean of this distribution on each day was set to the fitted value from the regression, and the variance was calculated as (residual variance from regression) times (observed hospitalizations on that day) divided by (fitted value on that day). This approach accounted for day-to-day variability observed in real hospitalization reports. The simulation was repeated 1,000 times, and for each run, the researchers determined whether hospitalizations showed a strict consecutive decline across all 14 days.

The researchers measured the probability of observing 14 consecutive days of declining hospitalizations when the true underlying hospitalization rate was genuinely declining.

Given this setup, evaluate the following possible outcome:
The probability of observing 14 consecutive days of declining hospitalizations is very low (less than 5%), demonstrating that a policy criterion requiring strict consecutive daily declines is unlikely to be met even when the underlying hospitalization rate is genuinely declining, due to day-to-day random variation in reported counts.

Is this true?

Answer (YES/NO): YES